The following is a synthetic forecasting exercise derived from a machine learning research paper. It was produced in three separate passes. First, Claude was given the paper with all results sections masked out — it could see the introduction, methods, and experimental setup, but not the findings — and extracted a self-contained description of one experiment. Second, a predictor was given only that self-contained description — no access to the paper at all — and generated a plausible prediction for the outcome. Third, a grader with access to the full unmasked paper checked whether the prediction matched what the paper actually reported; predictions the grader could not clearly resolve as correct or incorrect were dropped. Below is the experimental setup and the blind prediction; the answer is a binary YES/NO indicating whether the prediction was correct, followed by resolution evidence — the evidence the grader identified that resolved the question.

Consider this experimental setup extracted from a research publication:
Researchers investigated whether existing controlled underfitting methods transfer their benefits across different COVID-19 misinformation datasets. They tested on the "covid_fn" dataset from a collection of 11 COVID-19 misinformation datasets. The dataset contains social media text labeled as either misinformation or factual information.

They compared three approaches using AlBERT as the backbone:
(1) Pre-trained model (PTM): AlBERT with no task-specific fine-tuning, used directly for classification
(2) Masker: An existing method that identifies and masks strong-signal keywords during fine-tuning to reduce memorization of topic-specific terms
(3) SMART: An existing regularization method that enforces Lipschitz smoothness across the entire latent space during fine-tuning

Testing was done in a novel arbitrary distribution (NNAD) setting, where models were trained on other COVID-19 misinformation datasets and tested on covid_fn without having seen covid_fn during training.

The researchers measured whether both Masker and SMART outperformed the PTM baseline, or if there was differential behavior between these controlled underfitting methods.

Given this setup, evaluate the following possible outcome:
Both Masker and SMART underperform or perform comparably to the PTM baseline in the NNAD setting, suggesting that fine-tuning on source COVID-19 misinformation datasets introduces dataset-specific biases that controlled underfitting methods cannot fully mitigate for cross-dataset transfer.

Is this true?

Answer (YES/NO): NO